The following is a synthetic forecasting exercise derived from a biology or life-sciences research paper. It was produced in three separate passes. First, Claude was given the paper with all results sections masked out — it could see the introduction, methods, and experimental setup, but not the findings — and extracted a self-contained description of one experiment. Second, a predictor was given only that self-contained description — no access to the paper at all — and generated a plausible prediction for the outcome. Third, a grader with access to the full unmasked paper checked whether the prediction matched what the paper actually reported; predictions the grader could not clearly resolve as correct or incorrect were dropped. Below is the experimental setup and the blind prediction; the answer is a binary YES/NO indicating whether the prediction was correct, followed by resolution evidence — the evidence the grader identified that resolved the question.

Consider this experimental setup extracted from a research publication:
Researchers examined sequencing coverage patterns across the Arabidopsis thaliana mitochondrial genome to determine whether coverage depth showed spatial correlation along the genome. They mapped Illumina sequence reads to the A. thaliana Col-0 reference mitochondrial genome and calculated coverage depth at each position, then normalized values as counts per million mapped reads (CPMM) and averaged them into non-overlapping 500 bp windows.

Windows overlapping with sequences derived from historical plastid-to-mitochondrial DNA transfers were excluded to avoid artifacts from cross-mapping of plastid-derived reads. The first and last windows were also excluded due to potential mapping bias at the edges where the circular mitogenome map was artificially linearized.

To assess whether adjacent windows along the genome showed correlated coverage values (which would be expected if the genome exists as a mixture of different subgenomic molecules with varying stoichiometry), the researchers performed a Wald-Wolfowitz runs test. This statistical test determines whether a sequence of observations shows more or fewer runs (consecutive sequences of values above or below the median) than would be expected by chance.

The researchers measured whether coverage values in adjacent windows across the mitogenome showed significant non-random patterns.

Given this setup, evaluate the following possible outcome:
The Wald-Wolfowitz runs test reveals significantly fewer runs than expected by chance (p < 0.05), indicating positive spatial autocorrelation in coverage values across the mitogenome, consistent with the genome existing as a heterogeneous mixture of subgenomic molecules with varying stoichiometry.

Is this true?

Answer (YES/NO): YES